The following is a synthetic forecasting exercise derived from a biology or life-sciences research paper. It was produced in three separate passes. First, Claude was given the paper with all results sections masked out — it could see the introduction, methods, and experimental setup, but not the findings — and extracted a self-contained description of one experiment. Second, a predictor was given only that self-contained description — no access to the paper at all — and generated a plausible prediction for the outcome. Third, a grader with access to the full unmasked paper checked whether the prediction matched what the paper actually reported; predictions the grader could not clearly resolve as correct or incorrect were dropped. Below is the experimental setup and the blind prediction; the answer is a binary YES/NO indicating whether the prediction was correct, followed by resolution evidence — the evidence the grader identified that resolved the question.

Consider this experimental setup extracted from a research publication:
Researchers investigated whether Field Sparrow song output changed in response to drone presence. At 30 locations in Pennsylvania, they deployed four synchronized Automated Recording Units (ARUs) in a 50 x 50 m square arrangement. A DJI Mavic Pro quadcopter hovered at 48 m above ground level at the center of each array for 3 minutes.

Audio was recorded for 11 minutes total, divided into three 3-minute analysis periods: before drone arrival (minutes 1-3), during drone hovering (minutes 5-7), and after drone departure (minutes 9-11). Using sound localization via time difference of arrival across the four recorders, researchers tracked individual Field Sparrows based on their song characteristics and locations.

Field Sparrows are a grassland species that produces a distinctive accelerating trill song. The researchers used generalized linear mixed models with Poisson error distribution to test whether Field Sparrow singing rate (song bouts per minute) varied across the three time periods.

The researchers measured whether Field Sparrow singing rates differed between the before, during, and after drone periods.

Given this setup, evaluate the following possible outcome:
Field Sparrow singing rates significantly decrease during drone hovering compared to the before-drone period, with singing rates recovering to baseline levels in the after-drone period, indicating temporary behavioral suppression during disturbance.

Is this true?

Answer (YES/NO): NO